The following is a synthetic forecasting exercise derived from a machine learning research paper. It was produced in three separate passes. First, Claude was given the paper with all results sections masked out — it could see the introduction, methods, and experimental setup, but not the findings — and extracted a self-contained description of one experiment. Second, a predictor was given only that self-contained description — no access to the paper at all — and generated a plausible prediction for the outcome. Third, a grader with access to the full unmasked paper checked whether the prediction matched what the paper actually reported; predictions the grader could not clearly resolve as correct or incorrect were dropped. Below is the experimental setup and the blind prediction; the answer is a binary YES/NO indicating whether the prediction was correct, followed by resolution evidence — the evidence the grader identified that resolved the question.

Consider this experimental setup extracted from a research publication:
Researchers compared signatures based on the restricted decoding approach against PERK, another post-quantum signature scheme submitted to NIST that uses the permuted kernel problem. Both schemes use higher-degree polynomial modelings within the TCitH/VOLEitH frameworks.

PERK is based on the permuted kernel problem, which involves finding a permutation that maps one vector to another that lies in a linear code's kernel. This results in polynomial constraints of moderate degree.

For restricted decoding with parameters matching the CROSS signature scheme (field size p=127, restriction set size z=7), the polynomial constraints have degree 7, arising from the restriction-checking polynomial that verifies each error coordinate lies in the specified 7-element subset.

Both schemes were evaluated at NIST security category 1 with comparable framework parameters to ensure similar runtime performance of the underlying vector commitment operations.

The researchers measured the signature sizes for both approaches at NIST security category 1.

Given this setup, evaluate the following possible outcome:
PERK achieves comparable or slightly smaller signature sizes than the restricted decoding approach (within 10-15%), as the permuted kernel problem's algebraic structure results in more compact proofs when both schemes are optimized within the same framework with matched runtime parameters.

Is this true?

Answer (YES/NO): YES